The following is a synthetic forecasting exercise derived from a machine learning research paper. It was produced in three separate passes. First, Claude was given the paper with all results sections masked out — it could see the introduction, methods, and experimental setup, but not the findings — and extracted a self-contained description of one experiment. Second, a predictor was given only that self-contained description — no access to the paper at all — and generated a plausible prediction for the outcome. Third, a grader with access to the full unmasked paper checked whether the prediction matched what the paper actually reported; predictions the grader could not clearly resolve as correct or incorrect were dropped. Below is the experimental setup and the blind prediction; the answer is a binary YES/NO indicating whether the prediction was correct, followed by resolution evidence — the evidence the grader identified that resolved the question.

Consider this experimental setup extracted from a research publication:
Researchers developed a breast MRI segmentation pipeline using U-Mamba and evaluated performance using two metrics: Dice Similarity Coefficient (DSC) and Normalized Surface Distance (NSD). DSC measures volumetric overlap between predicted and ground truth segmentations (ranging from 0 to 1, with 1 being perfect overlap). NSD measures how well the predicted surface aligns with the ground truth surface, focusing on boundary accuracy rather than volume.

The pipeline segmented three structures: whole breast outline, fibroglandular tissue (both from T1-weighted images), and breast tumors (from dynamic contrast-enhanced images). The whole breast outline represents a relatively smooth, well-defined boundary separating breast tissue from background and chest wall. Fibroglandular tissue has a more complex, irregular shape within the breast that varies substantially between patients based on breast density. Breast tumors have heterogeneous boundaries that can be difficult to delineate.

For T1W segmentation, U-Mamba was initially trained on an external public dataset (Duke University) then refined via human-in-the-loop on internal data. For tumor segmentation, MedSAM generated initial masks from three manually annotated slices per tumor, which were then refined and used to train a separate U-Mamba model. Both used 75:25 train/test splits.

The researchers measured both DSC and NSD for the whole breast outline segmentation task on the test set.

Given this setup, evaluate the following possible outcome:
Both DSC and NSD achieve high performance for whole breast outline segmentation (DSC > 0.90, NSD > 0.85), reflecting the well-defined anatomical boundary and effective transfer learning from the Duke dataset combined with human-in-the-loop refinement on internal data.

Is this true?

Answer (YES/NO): YES